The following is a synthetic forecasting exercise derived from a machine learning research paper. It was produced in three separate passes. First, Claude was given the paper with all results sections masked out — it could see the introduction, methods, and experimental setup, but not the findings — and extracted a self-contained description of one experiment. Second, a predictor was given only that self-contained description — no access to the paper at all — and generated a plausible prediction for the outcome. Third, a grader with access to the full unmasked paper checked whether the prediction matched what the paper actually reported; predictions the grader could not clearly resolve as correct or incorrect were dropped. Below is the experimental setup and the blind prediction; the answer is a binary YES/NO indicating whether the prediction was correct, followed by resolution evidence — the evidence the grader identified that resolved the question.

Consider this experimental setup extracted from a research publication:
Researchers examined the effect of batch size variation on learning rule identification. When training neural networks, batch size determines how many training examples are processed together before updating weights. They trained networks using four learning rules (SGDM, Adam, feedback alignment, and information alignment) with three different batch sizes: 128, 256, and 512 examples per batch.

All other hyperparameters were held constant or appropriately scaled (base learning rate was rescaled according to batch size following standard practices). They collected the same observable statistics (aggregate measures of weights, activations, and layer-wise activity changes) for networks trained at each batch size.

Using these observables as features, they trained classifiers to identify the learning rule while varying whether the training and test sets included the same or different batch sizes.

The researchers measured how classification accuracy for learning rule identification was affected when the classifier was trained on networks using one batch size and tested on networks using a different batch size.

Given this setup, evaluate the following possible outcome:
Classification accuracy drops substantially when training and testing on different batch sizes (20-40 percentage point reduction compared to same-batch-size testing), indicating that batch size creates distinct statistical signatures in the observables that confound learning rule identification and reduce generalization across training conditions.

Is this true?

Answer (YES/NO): NO